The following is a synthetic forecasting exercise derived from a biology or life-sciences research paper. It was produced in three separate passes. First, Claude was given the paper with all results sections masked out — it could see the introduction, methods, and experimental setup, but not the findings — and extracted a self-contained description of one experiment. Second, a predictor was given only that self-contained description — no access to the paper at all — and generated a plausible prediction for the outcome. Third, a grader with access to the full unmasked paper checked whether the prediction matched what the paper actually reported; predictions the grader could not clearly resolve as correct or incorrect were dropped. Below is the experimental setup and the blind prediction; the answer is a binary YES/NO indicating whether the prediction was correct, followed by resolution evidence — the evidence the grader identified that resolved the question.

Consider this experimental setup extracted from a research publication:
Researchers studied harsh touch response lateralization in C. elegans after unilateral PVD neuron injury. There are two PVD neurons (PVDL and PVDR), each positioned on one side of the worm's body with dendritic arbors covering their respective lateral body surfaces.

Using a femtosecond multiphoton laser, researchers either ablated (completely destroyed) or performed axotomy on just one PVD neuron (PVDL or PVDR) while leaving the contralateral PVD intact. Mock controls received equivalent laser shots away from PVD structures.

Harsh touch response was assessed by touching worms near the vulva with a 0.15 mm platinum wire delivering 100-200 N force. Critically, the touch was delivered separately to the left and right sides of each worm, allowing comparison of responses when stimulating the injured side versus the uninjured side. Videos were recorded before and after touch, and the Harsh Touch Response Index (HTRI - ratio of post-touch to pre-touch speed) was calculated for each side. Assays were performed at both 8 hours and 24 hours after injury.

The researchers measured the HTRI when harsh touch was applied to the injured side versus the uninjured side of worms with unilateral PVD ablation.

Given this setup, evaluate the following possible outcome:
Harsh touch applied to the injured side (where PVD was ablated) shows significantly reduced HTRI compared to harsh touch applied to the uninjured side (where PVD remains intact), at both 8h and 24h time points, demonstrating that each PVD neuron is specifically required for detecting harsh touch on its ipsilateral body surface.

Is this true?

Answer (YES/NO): YES